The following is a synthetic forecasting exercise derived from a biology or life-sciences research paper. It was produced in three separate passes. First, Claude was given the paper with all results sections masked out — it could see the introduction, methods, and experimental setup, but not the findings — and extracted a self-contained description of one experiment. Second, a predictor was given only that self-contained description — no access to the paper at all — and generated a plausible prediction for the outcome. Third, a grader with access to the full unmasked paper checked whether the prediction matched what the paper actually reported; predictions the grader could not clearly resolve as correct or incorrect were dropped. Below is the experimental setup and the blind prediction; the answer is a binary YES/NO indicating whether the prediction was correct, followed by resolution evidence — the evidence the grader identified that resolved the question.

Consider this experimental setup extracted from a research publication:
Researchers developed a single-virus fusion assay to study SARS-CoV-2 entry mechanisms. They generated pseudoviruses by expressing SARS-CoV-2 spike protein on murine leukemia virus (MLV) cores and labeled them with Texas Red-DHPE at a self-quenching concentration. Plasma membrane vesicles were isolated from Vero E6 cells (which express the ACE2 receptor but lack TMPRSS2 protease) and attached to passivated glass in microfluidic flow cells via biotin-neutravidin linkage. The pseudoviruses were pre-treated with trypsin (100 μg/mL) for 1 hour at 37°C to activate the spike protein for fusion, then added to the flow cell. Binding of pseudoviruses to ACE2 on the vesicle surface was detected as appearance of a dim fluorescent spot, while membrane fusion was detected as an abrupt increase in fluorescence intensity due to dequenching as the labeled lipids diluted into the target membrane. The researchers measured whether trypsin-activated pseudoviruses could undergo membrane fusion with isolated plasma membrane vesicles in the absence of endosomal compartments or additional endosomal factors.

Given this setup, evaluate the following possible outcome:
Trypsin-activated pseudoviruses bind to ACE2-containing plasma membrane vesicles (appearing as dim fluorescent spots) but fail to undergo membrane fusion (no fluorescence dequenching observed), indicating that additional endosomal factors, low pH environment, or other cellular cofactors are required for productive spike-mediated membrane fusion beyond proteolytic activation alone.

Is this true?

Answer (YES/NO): NO